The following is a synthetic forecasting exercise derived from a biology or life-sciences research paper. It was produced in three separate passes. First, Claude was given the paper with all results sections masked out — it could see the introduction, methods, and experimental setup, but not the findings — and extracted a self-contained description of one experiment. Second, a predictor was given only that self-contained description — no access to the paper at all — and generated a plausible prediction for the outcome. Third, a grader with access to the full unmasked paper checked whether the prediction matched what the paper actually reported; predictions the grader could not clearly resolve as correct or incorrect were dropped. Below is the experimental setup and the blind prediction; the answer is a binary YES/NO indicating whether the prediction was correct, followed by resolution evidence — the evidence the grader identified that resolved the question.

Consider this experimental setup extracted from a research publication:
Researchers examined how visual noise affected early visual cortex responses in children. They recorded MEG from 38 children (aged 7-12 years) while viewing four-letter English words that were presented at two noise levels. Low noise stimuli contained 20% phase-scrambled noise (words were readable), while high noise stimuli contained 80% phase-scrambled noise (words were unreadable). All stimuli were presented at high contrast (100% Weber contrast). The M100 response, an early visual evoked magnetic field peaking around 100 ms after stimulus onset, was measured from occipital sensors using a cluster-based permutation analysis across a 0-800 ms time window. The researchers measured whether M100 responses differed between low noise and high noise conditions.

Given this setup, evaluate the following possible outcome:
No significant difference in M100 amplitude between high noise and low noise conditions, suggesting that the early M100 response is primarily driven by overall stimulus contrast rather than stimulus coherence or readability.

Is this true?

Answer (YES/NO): YES